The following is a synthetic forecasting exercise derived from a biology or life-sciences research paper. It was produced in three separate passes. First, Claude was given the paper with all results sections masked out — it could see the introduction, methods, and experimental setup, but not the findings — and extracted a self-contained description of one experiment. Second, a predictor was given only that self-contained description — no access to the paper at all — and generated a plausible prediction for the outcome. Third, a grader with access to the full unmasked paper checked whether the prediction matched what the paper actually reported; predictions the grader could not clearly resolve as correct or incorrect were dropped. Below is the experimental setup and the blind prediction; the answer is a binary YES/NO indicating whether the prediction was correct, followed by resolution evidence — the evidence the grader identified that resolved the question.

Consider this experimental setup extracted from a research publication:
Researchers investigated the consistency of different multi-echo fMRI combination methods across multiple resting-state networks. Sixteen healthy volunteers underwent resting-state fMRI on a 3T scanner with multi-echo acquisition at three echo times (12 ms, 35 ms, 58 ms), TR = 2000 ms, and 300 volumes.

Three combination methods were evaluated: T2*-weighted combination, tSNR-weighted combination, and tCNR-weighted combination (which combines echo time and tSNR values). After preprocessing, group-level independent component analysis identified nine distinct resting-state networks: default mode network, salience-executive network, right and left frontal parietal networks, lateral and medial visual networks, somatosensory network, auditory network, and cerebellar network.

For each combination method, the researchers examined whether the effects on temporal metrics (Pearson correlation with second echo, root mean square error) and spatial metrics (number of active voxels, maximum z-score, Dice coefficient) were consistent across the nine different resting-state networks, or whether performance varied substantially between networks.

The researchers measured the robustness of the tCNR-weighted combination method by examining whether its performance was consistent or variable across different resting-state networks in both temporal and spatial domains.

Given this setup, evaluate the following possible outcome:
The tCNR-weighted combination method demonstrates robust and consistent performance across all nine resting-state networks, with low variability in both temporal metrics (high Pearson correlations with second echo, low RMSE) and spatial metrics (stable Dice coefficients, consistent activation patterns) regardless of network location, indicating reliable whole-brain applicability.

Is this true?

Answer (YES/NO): NO